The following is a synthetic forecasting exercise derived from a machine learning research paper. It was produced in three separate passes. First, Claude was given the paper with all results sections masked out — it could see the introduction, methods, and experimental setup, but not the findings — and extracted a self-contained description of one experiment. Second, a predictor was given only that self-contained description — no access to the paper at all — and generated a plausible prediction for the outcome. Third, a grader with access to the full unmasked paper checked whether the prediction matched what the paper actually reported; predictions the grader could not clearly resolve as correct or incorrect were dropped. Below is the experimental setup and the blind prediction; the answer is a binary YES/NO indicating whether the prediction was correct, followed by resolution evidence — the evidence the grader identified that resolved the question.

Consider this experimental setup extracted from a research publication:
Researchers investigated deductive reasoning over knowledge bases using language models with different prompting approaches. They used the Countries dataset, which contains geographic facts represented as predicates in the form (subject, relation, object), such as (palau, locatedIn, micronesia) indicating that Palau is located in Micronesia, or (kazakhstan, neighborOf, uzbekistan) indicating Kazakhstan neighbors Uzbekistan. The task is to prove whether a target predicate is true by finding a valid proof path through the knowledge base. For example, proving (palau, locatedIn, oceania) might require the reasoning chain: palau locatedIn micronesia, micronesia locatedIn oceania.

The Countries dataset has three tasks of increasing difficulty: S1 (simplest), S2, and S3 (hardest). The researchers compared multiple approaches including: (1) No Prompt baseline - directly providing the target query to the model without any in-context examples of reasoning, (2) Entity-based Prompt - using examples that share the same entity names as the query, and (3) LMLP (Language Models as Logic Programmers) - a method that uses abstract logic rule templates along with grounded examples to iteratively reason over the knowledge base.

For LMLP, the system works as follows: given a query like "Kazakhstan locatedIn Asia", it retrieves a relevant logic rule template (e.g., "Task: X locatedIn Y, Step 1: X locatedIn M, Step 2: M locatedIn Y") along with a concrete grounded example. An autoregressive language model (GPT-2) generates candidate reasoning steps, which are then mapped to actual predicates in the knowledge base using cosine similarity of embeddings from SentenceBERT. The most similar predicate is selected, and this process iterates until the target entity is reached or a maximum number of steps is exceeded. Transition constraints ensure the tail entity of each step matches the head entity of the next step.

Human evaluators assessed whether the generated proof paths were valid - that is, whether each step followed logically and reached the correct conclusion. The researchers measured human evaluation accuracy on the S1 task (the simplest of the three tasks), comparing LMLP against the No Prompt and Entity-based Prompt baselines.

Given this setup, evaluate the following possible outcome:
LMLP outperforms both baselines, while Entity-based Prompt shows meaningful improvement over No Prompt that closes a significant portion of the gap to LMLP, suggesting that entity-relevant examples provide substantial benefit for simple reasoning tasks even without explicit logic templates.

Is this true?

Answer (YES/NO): NO